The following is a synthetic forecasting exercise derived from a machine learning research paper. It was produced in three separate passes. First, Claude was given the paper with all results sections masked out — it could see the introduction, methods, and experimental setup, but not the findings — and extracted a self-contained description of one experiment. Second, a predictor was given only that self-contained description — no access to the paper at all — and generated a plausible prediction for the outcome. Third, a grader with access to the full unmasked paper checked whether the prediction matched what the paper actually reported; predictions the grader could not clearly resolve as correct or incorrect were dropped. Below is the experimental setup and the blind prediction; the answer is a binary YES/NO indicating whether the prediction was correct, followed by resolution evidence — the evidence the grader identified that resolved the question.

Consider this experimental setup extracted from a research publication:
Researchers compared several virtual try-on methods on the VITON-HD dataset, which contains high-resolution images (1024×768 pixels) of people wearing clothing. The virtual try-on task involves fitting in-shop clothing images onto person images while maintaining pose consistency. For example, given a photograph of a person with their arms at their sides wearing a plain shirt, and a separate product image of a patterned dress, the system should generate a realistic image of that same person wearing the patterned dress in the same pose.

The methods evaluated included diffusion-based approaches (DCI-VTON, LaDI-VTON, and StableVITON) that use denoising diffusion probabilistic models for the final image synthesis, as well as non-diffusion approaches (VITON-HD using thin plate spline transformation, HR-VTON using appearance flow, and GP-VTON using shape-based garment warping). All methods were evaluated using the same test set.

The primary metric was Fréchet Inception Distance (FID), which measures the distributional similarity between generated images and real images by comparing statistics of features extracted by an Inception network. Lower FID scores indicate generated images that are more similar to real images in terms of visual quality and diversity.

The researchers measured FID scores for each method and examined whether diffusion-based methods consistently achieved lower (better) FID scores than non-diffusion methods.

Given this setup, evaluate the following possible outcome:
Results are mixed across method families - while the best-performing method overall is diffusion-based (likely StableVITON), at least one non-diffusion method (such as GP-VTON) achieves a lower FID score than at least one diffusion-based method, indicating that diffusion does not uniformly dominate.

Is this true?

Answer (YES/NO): YES